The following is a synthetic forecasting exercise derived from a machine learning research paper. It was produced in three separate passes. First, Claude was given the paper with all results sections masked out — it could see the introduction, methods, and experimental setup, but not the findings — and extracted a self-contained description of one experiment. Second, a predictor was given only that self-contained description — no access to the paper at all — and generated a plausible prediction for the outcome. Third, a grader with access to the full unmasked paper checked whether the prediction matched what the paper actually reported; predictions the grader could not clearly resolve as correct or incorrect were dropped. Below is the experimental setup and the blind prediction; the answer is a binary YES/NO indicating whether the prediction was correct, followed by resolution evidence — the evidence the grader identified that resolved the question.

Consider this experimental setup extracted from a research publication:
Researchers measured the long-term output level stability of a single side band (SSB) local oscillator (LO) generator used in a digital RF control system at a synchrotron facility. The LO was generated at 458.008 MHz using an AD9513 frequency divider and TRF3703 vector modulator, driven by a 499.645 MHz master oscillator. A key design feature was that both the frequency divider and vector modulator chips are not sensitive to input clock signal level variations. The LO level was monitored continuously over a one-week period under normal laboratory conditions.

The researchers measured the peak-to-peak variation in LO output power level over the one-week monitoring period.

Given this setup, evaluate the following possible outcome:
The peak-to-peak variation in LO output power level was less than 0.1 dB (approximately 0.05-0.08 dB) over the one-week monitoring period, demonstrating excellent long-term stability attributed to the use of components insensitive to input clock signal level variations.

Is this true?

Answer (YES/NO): NO